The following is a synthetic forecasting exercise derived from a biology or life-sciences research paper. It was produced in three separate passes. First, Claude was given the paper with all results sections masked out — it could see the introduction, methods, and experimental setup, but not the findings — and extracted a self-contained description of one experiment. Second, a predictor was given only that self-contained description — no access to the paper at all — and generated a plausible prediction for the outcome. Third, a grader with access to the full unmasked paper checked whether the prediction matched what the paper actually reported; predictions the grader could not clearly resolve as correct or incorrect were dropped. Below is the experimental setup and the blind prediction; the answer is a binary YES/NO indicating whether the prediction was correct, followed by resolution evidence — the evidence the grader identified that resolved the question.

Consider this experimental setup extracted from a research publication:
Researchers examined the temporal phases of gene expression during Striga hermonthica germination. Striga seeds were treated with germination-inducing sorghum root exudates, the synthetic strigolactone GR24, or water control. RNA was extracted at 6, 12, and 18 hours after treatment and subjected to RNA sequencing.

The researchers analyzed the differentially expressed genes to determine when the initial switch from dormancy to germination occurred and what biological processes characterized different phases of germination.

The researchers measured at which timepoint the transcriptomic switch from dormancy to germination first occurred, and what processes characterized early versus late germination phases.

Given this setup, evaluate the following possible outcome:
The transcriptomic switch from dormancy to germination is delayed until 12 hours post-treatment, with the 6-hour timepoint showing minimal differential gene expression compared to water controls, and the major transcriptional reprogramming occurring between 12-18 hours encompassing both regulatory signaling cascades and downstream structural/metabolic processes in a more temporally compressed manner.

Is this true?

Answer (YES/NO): NO